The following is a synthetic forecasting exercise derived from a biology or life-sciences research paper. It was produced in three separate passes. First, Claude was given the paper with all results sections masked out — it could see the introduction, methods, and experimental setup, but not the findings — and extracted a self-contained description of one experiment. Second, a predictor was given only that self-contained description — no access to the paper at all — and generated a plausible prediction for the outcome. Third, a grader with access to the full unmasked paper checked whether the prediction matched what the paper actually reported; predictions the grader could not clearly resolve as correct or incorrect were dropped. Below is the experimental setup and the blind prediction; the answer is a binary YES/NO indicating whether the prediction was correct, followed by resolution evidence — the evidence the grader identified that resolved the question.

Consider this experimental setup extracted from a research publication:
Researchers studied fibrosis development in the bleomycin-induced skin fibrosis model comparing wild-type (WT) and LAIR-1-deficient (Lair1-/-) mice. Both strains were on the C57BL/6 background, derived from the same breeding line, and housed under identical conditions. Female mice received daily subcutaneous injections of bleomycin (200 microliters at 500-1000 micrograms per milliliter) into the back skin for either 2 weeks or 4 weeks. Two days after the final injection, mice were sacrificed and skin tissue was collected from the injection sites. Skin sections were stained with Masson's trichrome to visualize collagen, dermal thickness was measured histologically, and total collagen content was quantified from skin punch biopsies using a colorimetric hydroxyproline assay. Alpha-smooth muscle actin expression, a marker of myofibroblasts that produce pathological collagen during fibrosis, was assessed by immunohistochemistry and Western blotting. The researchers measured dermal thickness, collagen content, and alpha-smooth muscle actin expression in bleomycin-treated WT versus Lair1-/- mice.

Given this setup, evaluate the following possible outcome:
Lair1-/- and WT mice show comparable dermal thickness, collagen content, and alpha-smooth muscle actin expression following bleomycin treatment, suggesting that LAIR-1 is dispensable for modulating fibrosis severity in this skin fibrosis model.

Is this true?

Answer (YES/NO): NO